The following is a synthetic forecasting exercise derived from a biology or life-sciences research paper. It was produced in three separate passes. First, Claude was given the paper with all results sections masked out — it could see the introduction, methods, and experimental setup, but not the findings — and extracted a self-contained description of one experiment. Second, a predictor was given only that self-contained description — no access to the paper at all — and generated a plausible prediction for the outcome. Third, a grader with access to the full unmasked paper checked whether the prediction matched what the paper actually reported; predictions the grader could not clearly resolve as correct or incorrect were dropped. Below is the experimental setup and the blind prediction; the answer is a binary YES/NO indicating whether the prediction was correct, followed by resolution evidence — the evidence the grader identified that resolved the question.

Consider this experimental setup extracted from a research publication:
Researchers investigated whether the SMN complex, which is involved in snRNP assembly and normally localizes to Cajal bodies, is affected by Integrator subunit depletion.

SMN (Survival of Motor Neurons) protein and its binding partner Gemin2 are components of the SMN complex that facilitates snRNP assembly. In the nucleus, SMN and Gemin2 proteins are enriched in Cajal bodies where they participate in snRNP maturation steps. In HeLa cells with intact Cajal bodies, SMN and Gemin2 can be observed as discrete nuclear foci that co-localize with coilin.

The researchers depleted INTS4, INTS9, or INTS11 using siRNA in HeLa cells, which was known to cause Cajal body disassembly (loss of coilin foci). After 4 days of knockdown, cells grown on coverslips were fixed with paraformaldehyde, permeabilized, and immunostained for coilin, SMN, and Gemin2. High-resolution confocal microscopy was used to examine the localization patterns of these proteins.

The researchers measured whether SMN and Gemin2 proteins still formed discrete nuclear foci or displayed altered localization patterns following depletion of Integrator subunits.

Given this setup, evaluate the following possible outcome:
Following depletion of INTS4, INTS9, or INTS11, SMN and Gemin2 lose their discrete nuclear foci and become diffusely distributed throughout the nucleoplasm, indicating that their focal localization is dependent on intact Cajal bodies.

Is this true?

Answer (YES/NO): NO